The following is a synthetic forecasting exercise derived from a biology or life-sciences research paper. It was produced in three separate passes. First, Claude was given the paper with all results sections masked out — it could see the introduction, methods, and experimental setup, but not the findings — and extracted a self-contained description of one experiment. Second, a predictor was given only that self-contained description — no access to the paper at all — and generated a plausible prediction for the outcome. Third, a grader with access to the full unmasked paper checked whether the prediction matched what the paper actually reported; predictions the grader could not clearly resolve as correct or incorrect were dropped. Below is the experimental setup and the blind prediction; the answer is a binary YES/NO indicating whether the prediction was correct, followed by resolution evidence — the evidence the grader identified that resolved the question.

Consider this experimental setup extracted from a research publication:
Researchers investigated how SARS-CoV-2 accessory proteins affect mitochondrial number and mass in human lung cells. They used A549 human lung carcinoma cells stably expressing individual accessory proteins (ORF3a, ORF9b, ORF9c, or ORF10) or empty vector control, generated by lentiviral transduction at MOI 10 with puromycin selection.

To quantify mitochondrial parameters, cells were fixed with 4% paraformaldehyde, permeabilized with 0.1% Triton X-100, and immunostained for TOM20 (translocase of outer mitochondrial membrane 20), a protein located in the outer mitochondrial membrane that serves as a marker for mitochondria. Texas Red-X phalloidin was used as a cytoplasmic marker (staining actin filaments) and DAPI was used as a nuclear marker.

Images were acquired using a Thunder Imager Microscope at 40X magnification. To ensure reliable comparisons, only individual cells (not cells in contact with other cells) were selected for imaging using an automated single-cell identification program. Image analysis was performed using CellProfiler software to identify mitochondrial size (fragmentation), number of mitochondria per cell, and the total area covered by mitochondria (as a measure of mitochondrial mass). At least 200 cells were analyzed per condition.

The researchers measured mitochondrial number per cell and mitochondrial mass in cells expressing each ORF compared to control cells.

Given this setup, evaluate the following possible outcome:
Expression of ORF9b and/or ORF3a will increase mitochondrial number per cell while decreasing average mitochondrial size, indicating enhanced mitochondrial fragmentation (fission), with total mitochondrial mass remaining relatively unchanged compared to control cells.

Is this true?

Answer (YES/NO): NO